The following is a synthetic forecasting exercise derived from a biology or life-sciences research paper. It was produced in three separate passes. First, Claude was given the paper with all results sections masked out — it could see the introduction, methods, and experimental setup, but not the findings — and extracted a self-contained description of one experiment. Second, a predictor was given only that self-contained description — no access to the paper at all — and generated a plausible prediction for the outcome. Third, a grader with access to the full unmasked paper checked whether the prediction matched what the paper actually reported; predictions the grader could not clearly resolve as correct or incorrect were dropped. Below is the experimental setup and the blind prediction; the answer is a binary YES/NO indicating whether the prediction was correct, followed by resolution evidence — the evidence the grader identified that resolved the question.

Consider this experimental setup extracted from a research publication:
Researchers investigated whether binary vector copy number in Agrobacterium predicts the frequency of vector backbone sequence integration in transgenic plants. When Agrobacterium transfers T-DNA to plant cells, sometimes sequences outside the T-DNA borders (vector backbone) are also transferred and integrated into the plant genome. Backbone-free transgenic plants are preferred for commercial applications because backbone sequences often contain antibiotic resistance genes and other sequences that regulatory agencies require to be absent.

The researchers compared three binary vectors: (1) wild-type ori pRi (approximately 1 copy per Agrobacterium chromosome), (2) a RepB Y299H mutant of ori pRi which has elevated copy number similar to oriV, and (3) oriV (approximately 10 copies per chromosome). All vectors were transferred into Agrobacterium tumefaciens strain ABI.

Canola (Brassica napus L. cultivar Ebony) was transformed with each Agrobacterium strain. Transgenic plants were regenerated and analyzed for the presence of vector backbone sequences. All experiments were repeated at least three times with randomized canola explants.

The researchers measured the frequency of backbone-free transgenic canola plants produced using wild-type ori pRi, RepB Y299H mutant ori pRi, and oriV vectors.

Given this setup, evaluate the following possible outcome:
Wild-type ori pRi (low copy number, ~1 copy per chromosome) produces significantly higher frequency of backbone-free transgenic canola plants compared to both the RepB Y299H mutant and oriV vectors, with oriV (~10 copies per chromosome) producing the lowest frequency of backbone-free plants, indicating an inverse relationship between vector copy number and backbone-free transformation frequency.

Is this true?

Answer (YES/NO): NO